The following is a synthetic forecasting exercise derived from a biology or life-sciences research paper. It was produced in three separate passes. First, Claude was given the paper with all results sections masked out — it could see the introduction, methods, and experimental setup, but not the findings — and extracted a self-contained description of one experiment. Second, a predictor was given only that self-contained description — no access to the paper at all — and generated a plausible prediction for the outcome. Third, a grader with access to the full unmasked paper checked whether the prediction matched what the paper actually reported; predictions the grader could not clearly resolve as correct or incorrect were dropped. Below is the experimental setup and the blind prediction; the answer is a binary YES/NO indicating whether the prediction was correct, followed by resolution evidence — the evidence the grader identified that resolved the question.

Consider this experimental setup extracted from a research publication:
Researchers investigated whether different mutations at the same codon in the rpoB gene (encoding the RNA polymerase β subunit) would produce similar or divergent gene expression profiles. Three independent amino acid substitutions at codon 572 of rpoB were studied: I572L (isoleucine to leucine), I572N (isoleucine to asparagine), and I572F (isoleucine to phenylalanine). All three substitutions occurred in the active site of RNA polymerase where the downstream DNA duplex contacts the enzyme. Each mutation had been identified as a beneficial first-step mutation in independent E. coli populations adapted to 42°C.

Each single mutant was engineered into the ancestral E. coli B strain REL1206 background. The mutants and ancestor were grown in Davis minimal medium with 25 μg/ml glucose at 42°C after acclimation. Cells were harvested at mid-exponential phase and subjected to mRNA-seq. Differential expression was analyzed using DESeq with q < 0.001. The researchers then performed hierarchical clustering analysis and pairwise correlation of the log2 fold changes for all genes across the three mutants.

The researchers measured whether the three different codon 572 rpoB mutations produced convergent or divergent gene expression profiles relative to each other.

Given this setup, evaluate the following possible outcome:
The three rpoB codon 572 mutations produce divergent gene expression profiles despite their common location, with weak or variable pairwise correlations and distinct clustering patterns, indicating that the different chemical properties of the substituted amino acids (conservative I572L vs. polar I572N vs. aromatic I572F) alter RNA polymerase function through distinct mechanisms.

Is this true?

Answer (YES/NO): NO